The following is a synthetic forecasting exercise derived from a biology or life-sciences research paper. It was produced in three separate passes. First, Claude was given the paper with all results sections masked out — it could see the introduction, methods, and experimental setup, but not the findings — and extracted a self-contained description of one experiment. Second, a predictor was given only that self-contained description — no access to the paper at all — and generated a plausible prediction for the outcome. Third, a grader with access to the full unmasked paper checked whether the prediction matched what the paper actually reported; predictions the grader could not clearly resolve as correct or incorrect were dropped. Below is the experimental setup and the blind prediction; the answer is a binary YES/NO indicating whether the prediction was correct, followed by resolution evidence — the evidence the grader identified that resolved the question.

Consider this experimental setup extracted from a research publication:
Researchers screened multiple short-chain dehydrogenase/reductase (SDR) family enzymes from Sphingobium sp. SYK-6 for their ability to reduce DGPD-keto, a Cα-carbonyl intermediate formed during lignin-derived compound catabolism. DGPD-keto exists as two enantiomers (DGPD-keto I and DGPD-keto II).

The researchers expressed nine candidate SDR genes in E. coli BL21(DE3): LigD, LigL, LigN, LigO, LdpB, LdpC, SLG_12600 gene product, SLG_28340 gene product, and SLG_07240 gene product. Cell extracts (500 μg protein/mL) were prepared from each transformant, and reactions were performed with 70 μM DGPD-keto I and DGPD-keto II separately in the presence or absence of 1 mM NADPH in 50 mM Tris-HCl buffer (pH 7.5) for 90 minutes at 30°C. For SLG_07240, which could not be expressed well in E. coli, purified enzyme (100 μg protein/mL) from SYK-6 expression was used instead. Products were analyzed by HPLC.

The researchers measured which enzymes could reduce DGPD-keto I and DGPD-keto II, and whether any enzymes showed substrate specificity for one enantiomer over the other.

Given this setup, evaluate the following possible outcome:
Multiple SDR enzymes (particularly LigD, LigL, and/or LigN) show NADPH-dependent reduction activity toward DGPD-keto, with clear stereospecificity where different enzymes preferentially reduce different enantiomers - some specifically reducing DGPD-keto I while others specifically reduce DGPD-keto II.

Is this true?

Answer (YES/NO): NO